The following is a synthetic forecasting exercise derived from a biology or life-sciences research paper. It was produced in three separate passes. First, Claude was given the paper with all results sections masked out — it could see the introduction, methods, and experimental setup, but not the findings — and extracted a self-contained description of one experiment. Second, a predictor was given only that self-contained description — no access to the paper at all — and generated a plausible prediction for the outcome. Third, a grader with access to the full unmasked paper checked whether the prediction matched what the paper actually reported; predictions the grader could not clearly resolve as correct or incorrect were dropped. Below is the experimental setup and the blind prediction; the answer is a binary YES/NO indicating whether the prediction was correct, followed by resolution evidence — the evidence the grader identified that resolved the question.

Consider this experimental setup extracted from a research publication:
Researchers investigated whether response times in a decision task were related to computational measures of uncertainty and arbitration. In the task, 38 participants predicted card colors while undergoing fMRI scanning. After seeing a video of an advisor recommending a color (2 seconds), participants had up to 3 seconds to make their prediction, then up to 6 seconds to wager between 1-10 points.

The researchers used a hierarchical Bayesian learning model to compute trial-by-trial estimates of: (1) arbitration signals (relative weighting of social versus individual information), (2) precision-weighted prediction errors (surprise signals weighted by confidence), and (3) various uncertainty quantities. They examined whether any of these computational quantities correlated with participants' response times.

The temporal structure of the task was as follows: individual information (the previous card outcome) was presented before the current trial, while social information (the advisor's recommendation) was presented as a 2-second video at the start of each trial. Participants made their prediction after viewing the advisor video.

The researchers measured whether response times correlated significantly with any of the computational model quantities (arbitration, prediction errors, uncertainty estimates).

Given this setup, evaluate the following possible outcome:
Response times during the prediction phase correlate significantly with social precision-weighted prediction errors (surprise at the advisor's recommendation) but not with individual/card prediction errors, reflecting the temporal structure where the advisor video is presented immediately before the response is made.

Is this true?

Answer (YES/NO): NO